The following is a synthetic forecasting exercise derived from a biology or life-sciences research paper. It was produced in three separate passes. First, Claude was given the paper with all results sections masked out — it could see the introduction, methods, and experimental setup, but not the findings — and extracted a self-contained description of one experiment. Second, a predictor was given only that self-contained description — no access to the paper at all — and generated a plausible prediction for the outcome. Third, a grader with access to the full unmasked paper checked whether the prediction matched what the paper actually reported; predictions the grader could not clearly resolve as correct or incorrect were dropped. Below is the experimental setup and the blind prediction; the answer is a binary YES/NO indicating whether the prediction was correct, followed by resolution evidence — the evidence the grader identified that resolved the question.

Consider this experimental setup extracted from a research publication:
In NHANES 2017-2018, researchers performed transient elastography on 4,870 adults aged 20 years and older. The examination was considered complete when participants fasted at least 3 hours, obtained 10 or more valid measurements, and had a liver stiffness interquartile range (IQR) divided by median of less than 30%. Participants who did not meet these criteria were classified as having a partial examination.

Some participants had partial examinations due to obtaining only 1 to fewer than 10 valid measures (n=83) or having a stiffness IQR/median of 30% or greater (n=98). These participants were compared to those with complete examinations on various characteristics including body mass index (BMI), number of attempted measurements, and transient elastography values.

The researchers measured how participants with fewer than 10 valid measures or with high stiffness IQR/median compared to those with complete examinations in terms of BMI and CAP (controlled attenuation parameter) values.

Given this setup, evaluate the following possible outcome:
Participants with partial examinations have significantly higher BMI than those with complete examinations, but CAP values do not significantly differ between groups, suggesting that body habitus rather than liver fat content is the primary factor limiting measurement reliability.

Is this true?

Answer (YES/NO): NO